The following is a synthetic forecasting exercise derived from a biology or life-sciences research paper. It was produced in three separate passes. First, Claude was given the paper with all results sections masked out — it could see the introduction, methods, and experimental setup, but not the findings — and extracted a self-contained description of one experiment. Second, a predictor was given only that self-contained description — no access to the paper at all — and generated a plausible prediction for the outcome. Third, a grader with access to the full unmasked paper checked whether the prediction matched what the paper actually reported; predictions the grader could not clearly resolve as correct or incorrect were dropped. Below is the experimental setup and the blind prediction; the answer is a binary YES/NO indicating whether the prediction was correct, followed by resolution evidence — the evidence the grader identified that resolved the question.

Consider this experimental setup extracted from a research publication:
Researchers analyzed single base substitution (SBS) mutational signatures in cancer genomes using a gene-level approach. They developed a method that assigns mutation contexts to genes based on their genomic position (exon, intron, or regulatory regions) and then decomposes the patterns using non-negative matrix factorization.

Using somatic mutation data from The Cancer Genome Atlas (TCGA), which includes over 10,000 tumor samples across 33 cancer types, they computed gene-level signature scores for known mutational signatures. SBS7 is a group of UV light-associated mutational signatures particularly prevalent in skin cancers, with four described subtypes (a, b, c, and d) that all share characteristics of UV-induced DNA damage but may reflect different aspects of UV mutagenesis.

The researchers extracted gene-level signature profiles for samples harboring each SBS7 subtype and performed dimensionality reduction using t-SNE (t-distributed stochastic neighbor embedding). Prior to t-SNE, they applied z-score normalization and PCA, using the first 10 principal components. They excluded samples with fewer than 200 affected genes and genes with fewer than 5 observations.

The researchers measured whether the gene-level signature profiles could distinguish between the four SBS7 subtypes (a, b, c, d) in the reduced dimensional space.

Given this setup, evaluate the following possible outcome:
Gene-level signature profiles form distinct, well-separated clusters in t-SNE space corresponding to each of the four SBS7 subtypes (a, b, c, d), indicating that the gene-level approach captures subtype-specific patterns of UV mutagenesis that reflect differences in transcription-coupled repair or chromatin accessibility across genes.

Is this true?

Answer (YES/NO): YES